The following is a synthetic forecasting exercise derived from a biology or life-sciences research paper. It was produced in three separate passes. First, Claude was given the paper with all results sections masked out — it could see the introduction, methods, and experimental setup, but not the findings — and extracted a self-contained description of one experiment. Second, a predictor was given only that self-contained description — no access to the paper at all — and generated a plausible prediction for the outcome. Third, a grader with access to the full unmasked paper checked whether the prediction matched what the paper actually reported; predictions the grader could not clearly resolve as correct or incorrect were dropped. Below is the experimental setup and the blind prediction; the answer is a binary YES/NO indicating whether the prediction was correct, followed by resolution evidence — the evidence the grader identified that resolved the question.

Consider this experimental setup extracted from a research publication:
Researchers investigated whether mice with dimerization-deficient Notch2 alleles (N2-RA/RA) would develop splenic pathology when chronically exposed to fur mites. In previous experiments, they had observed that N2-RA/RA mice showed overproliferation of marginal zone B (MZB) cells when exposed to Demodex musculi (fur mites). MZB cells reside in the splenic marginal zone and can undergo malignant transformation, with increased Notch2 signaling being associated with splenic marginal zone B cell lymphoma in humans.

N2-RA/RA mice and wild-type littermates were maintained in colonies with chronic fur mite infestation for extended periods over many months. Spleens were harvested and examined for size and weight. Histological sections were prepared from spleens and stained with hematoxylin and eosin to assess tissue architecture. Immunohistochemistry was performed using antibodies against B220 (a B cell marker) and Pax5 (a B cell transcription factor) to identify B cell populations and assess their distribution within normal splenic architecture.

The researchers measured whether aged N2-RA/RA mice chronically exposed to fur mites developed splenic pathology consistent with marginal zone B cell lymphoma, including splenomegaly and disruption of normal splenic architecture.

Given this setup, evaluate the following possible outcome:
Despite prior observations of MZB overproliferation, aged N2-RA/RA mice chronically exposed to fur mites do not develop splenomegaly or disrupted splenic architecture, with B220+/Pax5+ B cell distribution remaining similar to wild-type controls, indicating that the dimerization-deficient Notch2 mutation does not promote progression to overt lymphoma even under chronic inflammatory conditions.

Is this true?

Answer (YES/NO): NO